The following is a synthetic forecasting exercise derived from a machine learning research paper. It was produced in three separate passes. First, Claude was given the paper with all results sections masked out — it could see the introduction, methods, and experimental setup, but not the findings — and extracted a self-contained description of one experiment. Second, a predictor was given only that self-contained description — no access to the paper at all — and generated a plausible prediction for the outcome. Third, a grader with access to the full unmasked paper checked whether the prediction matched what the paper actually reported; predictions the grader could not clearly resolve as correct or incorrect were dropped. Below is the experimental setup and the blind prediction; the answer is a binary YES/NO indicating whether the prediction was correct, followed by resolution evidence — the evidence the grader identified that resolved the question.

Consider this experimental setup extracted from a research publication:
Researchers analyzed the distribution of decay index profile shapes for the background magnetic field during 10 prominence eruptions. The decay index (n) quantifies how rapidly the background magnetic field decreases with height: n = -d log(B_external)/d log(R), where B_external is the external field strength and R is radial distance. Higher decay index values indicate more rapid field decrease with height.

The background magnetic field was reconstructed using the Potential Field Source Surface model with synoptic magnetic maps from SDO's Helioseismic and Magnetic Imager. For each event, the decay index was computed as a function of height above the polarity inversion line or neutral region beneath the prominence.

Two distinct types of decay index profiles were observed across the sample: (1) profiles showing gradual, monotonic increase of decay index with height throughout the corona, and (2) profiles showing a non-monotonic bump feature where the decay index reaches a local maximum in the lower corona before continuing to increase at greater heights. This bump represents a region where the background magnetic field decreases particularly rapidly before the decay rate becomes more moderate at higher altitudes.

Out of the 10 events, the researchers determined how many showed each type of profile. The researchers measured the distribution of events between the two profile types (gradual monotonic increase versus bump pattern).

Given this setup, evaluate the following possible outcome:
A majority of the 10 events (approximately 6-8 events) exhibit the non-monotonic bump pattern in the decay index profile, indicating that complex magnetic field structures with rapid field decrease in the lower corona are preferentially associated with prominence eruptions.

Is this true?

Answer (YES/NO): YES